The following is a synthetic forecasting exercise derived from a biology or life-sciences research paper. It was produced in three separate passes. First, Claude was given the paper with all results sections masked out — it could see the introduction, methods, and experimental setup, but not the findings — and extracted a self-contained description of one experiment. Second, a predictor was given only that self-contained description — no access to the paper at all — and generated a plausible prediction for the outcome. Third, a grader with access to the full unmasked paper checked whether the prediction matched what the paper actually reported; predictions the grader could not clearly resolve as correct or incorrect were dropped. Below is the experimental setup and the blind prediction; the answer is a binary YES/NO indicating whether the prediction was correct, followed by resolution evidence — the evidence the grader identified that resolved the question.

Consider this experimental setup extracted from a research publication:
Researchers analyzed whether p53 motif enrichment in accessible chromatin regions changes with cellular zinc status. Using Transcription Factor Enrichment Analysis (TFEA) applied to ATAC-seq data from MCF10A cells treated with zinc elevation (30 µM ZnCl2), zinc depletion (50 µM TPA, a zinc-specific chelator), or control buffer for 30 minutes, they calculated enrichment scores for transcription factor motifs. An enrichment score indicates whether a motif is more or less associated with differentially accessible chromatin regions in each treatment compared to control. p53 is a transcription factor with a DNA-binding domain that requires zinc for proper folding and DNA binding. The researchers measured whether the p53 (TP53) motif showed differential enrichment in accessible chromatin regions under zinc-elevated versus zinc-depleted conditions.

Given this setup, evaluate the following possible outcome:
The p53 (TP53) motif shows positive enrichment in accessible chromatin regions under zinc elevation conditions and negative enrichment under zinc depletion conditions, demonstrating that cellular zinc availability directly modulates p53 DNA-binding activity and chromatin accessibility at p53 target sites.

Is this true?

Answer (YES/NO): NO